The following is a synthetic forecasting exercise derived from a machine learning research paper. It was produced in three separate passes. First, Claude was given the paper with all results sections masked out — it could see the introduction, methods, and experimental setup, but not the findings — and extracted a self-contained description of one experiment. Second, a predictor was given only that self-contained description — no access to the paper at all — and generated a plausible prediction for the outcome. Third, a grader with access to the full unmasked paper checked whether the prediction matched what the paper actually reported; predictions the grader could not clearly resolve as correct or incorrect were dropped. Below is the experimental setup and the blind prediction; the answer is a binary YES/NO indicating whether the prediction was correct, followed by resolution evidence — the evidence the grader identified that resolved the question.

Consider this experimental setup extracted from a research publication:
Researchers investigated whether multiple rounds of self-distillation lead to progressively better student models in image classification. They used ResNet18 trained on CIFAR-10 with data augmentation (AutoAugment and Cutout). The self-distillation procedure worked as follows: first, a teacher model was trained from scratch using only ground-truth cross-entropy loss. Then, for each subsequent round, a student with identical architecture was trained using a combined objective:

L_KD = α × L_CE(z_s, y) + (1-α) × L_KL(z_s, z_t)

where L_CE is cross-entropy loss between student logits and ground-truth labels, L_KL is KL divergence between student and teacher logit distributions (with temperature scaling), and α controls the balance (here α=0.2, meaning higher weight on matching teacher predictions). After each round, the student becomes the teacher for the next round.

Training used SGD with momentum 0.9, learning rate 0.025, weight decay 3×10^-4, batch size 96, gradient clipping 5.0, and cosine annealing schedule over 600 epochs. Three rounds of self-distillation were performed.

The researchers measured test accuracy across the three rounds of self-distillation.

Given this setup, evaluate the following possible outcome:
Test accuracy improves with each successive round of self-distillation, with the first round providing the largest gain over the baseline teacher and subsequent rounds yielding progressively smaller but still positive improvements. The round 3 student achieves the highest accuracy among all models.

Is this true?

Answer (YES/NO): NO